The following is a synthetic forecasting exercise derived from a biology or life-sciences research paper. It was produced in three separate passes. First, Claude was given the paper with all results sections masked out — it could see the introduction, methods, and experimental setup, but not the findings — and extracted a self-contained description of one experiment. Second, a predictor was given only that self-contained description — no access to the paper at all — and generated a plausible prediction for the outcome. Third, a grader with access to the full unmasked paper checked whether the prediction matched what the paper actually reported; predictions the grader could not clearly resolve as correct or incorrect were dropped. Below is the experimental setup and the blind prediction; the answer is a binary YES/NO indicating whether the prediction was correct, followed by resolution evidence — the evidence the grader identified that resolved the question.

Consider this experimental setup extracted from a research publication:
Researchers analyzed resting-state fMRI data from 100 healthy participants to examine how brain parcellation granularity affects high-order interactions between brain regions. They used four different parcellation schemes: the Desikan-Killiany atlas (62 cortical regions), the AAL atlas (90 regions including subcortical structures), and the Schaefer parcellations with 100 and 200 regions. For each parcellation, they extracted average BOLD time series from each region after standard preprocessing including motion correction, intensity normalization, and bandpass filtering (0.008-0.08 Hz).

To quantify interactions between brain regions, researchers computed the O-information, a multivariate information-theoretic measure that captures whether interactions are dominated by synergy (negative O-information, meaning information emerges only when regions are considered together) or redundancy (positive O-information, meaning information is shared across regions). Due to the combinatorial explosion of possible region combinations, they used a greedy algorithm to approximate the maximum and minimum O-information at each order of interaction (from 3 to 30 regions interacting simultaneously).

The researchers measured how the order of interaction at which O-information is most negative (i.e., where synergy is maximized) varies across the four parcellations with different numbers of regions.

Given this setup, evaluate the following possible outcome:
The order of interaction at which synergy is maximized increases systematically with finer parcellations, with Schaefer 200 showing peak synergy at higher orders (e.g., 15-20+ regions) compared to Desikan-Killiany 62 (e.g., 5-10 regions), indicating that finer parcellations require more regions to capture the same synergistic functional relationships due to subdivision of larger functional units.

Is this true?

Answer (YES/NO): NO